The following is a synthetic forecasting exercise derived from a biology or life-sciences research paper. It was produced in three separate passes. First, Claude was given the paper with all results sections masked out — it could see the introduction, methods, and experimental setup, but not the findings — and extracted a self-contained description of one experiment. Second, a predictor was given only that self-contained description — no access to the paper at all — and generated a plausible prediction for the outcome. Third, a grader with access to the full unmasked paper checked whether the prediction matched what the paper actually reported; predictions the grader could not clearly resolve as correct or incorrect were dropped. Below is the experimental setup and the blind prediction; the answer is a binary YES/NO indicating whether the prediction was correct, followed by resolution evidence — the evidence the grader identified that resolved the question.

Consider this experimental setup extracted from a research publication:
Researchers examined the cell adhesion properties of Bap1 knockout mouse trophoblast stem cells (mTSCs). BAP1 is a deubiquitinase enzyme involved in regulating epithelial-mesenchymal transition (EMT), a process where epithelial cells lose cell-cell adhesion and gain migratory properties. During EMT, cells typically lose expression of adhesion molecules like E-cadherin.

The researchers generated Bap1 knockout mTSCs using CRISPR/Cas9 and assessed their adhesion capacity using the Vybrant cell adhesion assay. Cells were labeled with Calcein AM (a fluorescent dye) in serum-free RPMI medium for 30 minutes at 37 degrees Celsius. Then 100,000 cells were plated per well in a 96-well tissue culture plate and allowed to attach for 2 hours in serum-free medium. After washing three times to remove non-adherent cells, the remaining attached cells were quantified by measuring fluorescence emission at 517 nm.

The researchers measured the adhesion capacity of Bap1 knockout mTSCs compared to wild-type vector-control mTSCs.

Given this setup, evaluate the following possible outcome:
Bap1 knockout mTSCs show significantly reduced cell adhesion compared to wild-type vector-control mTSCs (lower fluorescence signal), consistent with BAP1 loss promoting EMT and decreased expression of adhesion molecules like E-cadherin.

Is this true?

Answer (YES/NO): YES